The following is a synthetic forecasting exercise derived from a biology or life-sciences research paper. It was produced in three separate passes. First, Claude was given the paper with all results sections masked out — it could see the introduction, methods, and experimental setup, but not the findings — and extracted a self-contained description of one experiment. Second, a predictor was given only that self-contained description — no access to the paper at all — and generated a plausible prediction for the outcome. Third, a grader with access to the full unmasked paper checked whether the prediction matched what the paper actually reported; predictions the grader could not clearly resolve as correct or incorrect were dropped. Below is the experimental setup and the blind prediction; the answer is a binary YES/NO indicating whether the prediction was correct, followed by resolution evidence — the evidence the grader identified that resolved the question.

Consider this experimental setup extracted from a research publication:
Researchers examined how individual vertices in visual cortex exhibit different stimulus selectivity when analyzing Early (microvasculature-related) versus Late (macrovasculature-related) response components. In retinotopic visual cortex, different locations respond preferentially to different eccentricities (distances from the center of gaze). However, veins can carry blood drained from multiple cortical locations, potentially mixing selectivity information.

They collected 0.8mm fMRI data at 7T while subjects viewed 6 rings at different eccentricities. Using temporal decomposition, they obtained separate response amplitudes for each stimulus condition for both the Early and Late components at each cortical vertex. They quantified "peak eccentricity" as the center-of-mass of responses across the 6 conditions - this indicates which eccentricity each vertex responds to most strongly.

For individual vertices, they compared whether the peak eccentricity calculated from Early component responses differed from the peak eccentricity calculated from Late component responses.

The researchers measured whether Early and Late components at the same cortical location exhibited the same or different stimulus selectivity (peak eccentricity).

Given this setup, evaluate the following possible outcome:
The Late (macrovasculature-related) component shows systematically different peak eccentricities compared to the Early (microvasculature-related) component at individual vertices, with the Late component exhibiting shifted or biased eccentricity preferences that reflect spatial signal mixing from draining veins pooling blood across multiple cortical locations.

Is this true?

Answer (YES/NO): YES